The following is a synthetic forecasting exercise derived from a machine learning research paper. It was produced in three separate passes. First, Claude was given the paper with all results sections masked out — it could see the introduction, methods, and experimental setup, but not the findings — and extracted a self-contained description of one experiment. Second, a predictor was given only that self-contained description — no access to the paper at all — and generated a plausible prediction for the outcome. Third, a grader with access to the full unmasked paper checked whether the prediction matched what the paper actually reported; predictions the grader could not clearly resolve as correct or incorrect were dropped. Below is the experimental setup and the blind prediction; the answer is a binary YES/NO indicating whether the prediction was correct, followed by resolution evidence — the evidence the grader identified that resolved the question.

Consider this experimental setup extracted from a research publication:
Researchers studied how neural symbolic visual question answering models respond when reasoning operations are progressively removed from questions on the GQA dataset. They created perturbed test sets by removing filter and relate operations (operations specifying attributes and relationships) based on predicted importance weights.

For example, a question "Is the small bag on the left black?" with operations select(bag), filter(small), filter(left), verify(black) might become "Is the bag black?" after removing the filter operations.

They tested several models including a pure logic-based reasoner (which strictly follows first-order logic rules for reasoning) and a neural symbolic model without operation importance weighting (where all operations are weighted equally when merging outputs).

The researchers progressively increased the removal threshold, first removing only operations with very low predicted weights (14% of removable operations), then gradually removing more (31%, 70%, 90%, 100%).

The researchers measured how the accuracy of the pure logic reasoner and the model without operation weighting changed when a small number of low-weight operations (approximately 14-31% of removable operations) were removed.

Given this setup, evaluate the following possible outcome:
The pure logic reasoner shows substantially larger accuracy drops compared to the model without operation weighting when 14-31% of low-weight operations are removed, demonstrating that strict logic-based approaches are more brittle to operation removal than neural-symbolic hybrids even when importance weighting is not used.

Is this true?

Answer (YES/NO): NO